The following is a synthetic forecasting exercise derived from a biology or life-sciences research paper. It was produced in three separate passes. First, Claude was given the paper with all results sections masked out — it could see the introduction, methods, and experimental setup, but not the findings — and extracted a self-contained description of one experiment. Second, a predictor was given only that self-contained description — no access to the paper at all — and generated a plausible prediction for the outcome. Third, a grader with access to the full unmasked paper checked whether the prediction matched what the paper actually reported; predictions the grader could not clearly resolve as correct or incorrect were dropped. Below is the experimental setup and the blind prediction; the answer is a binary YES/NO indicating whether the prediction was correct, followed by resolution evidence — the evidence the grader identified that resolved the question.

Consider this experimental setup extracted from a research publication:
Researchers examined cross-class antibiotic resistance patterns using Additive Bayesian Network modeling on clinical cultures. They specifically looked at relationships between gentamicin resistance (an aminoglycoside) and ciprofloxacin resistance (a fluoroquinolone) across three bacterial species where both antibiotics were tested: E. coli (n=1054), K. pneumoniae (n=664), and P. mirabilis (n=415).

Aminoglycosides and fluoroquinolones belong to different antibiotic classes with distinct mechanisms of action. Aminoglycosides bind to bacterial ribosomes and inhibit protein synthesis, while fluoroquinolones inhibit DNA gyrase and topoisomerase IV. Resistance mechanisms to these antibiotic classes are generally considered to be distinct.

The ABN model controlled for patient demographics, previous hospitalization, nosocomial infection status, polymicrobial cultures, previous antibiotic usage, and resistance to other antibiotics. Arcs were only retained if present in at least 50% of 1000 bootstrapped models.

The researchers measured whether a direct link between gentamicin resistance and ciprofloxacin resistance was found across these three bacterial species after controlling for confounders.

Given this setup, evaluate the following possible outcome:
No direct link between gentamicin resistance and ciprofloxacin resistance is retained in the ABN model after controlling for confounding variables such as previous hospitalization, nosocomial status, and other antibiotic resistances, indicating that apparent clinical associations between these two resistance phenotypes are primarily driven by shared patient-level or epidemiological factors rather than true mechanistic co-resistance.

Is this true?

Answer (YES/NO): NO